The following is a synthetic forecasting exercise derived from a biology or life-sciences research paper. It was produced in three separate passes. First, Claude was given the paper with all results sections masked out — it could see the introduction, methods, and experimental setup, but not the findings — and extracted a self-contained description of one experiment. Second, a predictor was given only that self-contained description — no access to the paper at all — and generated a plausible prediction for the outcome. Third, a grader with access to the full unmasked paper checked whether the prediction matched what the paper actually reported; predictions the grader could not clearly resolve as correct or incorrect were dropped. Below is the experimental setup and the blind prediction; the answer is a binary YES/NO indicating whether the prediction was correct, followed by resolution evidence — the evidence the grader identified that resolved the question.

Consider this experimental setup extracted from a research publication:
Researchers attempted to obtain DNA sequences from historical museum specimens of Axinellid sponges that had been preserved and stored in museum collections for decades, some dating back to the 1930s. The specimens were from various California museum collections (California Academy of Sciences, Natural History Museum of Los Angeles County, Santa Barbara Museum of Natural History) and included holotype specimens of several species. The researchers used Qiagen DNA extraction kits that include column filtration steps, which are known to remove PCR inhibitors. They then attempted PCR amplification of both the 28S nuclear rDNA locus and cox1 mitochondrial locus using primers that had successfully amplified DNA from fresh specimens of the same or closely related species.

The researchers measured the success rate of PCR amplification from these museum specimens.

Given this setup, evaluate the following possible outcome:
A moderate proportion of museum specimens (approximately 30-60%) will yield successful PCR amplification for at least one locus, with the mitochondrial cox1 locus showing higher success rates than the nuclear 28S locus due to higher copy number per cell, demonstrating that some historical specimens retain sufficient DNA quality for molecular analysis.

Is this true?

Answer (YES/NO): NO